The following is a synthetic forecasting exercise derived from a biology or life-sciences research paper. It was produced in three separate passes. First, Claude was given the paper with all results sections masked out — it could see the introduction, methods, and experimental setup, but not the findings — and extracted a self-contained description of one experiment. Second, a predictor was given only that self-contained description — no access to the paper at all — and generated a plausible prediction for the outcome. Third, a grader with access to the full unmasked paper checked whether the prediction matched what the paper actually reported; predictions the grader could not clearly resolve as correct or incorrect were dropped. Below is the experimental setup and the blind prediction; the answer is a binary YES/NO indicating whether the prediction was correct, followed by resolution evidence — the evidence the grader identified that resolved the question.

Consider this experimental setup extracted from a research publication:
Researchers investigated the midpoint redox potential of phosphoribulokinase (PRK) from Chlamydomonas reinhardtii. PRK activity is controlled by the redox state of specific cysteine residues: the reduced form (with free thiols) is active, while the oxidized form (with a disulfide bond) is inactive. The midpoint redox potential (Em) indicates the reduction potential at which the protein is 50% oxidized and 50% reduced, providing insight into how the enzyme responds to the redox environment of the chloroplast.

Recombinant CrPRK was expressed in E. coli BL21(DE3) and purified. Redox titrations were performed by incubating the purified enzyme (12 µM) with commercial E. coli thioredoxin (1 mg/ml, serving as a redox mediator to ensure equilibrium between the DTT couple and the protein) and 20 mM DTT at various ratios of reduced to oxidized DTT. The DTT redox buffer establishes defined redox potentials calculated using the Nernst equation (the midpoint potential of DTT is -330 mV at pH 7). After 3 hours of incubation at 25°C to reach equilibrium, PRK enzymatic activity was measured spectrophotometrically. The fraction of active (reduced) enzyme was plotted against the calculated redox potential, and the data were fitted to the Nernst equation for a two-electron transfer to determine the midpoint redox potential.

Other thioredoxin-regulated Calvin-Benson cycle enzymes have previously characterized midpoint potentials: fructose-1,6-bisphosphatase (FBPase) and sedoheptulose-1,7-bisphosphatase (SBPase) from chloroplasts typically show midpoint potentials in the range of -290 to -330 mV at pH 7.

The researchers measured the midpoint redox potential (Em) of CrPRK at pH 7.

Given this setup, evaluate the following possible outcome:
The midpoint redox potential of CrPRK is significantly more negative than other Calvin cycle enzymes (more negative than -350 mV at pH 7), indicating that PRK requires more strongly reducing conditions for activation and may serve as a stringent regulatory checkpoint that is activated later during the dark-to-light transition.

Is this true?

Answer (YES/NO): NO